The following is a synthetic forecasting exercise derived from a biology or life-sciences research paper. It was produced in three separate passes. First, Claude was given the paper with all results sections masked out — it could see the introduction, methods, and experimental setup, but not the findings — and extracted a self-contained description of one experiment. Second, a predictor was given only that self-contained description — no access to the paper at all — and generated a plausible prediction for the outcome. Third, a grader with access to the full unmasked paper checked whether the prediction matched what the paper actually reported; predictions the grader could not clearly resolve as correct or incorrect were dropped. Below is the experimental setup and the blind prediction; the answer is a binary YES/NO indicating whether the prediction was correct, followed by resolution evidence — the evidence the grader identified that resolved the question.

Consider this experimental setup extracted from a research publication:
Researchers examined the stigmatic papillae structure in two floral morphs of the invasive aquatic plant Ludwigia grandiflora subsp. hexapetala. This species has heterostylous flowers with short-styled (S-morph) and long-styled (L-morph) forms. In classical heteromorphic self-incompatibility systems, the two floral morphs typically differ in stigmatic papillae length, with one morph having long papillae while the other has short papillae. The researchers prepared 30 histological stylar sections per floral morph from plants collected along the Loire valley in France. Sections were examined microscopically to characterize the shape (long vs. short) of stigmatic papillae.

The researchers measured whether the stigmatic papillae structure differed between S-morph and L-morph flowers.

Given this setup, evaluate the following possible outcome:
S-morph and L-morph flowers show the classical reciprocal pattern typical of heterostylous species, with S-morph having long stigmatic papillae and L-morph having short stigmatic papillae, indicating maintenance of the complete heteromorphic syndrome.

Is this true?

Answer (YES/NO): NO